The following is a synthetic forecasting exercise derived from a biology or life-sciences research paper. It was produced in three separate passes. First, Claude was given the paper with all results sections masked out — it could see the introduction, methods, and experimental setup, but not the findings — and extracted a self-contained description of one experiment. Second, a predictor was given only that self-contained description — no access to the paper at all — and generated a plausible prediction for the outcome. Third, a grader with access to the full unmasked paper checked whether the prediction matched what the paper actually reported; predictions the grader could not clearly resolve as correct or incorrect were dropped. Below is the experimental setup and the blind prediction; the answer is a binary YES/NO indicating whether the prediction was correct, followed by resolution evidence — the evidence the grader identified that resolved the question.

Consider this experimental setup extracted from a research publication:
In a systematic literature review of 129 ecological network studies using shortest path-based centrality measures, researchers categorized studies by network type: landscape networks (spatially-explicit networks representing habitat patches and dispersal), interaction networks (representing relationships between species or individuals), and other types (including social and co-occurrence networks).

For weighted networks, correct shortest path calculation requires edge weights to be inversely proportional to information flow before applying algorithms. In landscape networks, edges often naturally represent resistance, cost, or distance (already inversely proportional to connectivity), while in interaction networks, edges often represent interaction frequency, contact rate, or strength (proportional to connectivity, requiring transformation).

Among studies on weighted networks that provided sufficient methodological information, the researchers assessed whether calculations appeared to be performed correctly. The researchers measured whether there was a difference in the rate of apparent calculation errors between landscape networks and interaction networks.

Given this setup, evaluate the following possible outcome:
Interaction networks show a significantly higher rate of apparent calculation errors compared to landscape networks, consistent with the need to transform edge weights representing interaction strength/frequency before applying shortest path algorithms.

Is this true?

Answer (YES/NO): YES